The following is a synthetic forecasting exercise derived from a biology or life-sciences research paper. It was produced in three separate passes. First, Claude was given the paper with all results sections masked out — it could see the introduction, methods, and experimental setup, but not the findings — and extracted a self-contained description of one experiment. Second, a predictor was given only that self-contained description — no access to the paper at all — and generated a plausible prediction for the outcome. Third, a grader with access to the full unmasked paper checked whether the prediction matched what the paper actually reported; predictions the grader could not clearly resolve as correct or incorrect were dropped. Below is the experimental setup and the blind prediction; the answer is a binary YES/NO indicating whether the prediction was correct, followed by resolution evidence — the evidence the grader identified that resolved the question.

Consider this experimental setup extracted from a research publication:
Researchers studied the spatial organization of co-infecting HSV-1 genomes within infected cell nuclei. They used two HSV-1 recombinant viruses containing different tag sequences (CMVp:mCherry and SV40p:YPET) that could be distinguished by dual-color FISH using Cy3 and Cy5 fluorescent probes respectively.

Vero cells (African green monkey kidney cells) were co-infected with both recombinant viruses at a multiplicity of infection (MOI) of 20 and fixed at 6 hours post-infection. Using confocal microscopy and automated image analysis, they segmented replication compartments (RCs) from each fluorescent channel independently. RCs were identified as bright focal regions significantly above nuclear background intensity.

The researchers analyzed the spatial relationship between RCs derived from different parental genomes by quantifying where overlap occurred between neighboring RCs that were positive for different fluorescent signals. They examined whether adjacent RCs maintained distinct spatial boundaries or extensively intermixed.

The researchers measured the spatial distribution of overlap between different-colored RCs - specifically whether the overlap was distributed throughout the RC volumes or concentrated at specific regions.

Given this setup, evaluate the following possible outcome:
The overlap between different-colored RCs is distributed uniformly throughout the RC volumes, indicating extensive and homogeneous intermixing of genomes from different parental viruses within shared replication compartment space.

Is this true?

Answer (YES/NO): NO